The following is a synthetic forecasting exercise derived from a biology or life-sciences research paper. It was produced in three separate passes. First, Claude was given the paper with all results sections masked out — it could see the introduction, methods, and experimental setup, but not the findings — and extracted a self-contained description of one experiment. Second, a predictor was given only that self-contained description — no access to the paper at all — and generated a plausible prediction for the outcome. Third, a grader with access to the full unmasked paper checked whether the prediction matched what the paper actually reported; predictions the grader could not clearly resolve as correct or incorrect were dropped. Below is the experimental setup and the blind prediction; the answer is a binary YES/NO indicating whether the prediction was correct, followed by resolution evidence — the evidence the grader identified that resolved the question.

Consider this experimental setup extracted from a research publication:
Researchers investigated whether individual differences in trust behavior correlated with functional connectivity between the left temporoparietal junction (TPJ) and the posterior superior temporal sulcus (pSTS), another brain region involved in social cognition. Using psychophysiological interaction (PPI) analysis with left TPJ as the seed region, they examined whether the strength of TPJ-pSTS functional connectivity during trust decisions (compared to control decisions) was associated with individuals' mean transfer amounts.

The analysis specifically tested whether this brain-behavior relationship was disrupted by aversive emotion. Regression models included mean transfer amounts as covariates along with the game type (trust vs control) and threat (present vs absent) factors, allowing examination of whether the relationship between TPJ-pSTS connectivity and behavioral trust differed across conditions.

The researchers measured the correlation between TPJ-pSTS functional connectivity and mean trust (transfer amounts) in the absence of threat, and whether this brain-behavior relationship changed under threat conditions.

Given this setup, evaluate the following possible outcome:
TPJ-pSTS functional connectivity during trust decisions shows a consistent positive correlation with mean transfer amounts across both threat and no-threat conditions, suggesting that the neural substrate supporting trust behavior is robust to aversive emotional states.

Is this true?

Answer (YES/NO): NO